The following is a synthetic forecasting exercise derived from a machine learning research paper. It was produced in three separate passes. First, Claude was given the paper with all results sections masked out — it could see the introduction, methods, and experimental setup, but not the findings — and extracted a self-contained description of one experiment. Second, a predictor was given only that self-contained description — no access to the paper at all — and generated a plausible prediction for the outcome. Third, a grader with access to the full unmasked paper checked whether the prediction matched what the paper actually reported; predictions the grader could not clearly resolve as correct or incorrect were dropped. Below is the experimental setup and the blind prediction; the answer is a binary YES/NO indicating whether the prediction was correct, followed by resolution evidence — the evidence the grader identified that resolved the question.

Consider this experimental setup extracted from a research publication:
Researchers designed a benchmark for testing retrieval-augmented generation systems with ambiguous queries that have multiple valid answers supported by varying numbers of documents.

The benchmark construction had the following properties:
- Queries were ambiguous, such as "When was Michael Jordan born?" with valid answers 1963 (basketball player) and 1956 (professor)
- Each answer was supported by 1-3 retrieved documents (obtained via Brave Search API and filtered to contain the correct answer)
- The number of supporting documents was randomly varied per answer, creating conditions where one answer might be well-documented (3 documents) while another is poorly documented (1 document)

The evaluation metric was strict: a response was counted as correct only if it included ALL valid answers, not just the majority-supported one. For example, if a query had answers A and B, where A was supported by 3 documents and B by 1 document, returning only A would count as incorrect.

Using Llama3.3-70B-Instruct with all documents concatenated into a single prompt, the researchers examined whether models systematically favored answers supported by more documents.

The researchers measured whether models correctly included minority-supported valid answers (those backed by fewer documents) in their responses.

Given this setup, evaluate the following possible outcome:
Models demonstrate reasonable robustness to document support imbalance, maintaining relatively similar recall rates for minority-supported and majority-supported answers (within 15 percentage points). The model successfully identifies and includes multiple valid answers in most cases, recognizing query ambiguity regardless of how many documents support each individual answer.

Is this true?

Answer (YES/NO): NO